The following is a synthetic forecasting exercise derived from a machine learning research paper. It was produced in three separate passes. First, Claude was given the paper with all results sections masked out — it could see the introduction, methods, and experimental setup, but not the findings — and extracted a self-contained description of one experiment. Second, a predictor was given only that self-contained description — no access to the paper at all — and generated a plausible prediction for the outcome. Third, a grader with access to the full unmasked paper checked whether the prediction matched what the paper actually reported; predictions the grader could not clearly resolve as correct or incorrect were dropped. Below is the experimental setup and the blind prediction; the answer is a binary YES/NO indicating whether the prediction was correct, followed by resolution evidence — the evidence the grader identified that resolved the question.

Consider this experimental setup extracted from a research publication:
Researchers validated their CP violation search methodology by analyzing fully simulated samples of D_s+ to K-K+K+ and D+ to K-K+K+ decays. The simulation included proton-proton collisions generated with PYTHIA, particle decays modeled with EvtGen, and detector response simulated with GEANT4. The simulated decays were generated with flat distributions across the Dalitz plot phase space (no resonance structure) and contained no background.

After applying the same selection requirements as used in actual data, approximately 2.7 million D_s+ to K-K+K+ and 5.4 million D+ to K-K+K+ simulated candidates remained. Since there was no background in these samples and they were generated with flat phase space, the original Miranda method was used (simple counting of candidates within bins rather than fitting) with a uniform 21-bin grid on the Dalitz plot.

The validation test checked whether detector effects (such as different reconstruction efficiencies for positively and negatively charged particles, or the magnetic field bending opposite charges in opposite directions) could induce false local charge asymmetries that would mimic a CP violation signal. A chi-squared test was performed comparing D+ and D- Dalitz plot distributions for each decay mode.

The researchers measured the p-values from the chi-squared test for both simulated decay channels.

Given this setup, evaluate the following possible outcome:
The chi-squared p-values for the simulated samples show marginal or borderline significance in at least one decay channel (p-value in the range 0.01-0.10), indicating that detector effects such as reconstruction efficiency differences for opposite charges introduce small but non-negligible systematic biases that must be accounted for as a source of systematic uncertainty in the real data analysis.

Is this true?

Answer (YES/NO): NO